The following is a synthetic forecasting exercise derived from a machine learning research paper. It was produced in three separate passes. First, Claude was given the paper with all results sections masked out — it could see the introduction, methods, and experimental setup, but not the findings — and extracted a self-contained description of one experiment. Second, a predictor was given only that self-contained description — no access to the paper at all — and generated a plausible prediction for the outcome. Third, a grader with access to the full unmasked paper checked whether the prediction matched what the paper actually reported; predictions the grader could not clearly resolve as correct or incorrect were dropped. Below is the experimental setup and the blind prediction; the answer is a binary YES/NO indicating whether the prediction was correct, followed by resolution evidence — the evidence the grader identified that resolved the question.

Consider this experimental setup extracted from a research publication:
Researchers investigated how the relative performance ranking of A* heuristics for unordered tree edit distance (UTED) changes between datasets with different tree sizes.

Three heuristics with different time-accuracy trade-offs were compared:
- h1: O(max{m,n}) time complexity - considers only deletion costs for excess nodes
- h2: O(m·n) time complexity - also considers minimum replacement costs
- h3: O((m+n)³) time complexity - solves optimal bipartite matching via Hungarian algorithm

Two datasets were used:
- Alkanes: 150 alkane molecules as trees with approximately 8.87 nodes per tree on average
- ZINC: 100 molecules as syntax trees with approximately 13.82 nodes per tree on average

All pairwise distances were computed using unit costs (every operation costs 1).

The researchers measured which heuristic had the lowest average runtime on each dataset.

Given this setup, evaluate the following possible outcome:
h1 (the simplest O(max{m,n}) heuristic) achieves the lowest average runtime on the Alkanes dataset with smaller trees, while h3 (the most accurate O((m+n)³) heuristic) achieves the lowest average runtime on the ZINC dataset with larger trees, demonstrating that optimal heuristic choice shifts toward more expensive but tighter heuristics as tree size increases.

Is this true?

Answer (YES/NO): YES